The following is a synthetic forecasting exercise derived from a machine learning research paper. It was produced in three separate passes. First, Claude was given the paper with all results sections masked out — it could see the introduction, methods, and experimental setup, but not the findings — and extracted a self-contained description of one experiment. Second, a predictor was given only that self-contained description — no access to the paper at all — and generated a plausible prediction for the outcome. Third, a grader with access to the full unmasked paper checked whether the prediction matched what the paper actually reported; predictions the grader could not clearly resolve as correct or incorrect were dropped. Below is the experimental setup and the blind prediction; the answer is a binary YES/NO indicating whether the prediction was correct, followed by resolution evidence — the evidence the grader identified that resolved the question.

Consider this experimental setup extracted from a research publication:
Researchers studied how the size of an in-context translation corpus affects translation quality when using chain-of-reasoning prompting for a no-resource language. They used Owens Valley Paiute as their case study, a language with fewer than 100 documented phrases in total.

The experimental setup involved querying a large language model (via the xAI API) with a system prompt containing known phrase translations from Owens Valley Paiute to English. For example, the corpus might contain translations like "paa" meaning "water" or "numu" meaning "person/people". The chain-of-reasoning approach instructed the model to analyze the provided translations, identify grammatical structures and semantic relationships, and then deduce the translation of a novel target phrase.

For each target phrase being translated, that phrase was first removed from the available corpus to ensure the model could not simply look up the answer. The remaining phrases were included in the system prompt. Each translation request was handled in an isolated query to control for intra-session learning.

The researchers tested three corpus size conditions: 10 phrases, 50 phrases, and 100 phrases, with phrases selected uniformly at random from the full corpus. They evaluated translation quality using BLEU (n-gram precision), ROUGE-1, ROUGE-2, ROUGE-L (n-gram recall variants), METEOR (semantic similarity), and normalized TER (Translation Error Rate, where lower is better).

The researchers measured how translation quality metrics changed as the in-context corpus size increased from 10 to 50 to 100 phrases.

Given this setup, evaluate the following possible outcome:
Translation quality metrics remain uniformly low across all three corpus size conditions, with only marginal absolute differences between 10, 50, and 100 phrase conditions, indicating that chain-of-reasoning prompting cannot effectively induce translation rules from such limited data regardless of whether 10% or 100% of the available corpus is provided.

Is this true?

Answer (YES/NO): NO